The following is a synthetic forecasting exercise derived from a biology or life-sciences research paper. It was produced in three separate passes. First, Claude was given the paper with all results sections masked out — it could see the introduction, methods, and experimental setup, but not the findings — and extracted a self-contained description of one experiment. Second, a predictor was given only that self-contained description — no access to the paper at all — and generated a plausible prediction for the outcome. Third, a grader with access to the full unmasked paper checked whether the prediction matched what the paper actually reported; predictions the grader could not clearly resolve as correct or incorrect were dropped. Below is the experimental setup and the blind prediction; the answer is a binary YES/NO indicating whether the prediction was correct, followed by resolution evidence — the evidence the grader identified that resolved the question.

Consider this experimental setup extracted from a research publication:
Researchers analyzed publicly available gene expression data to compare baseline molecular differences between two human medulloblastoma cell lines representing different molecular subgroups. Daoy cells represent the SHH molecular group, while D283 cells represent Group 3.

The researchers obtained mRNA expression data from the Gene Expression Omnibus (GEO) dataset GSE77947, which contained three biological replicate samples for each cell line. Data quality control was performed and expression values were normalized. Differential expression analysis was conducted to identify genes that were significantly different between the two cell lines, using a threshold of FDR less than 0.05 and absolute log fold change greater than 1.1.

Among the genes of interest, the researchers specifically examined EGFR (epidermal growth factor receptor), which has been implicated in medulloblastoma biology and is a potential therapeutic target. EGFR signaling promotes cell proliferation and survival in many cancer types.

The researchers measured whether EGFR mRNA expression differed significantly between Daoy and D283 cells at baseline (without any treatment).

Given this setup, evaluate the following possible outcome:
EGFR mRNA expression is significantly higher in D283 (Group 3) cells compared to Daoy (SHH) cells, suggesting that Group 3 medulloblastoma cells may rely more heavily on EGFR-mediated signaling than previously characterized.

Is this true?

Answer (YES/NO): NO